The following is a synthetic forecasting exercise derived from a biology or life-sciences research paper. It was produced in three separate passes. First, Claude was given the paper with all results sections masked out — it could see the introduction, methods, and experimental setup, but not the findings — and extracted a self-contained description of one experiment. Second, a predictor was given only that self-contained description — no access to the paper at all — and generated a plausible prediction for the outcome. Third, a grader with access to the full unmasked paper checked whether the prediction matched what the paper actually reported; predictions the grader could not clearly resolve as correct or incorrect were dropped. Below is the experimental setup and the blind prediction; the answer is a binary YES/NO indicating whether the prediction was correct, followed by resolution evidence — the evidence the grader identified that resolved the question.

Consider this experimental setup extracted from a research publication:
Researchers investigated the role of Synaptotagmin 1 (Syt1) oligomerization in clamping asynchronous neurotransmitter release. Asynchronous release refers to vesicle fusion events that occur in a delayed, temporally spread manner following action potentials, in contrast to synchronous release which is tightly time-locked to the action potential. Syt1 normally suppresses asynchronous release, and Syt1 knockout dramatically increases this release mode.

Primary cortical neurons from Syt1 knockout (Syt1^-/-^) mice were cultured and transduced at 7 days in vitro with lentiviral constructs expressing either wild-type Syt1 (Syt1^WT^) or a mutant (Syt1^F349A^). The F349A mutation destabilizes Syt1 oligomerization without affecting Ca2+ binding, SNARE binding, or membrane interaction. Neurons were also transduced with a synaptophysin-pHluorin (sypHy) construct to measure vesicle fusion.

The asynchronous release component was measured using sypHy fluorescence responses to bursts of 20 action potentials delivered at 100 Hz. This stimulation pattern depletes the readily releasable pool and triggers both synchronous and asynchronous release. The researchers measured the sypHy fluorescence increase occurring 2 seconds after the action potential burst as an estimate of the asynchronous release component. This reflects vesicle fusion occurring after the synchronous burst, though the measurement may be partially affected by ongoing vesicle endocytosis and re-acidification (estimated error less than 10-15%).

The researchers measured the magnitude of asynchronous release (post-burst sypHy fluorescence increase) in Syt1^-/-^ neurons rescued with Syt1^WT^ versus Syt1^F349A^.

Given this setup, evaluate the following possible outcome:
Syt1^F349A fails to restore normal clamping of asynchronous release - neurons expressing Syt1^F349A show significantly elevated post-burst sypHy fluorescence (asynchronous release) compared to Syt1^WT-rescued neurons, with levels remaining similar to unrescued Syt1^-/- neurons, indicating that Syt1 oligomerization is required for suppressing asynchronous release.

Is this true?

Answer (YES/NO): YES